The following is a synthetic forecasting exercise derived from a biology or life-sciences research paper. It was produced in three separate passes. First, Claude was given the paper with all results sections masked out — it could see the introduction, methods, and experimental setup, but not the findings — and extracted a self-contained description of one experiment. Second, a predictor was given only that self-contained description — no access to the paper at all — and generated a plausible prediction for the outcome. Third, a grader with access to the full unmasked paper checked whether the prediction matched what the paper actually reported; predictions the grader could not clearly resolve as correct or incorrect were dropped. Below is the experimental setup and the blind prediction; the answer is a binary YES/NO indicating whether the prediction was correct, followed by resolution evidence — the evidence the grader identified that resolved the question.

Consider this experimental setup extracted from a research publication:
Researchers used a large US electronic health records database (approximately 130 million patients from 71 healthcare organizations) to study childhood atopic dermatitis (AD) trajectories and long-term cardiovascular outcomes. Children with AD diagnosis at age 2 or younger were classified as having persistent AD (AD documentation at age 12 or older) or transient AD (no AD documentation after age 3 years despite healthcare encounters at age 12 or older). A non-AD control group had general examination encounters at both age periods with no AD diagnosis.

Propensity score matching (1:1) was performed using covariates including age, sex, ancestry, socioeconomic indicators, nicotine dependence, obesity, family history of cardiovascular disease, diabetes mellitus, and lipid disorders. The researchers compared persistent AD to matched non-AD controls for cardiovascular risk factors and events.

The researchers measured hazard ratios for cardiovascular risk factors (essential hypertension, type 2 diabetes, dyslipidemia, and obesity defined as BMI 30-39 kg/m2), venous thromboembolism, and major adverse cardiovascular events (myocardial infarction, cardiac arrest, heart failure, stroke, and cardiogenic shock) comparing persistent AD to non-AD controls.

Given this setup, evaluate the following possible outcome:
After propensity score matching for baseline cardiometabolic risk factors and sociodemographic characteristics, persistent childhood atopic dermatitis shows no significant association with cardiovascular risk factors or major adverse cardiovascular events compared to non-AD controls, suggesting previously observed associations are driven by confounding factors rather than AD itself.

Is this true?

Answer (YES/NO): NO